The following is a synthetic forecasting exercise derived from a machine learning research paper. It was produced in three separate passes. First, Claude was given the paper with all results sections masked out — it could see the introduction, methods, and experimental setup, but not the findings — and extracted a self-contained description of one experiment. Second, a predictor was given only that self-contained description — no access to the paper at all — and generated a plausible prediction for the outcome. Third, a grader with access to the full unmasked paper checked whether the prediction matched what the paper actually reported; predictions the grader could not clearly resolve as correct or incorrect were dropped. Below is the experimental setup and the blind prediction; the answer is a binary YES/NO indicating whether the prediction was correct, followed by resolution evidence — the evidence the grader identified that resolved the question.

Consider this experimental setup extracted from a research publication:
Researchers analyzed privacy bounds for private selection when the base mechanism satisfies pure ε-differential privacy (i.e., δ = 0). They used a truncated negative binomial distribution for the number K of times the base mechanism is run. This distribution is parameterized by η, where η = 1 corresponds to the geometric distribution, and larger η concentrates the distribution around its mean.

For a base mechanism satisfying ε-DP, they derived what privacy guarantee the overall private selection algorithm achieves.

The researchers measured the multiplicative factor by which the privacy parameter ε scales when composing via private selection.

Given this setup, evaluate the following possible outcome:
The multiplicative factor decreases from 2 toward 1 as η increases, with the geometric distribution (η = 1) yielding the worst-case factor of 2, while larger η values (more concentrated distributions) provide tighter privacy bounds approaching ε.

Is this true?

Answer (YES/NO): NO